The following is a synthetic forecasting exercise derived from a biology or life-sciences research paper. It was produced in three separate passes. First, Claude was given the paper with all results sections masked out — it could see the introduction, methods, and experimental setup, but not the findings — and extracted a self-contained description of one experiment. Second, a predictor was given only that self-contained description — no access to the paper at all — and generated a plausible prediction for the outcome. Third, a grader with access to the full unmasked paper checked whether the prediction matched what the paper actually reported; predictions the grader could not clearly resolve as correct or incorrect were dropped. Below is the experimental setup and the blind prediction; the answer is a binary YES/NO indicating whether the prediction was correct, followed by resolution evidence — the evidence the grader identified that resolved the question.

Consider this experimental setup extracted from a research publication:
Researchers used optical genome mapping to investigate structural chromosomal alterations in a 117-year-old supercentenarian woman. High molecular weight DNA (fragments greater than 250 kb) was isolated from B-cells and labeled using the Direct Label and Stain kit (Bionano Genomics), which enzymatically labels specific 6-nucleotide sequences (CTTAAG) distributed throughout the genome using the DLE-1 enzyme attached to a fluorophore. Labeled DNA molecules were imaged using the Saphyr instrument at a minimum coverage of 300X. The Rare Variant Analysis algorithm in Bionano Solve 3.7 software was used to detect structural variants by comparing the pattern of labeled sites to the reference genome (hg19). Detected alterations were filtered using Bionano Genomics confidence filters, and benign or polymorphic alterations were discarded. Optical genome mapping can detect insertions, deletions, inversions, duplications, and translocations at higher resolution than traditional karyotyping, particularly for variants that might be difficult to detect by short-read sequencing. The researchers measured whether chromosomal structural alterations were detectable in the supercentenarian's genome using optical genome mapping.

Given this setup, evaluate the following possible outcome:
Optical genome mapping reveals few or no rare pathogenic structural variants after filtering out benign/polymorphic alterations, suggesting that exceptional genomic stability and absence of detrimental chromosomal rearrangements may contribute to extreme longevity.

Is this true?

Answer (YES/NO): NO